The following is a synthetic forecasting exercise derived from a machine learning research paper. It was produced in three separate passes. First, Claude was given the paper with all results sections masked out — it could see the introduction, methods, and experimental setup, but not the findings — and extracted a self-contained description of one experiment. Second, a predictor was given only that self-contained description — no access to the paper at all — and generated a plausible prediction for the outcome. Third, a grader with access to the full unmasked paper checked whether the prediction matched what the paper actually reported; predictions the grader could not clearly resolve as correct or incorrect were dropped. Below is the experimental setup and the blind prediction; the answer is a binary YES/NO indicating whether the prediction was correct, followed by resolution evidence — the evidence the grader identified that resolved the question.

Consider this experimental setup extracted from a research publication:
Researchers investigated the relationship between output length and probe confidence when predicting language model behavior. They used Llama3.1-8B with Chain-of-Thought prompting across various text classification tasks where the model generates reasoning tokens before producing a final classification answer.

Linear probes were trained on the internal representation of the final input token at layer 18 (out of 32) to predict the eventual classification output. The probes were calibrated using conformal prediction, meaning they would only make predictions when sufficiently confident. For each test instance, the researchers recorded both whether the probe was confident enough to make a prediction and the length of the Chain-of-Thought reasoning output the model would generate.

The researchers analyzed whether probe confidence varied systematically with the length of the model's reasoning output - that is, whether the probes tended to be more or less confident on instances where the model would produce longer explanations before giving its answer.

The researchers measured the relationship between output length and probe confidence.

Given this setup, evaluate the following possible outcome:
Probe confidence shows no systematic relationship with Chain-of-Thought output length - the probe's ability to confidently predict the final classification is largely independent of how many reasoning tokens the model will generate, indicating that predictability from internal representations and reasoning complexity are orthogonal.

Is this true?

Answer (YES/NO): NO